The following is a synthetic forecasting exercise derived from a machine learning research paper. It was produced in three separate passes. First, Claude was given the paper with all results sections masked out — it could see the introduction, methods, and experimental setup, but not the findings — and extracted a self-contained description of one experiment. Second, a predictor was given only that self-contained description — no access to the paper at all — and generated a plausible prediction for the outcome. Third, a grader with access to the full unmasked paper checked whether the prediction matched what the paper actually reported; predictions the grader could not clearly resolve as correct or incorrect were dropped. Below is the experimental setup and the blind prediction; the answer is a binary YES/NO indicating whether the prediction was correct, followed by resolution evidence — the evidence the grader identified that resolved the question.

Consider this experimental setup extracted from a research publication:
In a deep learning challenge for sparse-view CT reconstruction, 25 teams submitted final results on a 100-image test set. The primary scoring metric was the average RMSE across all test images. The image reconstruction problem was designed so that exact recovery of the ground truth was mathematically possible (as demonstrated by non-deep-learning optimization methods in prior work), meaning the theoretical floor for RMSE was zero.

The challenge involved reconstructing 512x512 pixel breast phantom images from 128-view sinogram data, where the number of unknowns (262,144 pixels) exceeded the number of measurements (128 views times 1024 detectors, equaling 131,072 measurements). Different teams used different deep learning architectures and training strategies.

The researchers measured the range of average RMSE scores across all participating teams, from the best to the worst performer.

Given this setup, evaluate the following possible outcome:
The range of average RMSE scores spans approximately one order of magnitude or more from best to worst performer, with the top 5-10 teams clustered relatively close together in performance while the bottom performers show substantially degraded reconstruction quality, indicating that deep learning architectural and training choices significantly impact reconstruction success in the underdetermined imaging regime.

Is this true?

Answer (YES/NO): YES